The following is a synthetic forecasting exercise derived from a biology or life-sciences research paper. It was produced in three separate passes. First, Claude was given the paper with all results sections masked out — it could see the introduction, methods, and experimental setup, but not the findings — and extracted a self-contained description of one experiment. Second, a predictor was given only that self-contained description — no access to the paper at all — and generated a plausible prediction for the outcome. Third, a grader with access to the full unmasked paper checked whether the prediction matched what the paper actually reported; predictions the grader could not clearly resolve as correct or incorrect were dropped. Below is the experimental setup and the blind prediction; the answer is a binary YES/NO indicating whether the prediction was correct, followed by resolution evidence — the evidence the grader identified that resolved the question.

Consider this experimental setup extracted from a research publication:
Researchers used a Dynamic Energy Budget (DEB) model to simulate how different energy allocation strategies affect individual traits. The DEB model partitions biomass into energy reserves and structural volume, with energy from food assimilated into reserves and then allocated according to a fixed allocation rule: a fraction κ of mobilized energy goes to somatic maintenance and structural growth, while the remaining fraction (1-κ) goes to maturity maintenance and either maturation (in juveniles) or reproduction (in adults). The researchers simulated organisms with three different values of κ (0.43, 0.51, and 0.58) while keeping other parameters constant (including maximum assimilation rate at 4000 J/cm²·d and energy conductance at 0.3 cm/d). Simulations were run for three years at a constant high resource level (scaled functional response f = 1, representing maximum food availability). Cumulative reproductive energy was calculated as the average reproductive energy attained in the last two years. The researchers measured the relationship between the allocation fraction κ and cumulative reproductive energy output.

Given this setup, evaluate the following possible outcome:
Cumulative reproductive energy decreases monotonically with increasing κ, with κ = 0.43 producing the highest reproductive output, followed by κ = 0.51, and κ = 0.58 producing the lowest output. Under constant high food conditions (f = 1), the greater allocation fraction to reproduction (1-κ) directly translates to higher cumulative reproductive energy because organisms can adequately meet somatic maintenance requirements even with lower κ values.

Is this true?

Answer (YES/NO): NO